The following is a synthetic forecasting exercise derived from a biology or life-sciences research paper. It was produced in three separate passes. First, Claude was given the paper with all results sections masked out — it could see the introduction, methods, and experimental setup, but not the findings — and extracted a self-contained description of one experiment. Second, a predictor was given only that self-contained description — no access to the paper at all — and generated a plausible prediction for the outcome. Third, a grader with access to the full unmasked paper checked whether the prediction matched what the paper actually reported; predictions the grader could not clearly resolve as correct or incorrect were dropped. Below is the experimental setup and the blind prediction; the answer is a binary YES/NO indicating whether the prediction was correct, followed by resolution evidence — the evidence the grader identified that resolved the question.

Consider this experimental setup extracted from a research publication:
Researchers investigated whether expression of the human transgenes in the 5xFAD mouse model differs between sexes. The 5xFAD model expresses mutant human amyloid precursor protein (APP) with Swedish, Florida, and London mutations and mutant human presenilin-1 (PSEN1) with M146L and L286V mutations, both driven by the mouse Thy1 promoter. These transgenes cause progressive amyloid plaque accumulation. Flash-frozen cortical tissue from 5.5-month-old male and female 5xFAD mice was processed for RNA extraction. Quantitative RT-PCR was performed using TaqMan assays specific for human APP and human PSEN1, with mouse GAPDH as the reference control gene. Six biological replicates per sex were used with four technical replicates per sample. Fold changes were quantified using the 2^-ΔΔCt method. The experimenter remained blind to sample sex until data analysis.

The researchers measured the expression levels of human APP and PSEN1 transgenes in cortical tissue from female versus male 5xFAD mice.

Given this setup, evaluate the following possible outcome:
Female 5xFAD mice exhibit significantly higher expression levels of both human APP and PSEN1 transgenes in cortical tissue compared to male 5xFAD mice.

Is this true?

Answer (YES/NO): NO